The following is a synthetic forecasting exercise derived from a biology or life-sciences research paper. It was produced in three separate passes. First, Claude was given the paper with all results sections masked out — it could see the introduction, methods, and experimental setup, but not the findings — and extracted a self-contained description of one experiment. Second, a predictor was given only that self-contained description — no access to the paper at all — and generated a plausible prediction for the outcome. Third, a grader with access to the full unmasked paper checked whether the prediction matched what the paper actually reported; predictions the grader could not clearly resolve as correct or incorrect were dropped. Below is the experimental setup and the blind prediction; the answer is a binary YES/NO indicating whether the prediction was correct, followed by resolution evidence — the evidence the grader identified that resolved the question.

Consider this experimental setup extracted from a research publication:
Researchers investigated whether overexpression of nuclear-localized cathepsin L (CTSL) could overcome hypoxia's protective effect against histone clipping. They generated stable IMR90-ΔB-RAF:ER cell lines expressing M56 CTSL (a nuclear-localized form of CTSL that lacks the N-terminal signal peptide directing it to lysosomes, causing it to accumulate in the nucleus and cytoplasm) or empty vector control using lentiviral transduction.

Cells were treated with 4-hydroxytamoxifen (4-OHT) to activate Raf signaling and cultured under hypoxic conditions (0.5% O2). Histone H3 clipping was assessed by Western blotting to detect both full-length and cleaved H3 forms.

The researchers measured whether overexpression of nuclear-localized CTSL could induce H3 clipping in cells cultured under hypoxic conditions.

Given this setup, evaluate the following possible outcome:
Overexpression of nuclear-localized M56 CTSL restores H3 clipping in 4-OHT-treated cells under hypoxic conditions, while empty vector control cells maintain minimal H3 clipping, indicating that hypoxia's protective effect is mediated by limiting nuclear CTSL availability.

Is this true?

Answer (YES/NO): NO